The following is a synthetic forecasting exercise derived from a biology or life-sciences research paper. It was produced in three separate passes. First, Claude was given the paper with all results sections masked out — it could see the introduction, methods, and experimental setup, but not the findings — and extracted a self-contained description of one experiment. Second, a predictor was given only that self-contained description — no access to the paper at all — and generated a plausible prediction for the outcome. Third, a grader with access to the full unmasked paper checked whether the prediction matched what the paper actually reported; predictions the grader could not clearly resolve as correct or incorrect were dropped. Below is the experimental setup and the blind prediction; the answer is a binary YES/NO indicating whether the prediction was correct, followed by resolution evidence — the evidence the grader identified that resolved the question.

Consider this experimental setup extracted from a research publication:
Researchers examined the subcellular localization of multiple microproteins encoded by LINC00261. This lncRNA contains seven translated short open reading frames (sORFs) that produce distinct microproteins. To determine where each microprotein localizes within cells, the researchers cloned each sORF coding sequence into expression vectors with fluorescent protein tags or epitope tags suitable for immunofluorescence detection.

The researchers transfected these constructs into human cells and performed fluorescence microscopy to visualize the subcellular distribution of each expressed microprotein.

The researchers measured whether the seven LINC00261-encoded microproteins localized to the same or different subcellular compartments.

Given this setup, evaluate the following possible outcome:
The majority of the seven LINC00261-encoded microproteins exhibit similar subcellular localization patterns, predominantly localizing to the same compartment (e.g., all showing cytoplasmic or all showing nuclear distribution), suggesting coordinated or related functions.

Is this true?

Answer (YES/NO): NO